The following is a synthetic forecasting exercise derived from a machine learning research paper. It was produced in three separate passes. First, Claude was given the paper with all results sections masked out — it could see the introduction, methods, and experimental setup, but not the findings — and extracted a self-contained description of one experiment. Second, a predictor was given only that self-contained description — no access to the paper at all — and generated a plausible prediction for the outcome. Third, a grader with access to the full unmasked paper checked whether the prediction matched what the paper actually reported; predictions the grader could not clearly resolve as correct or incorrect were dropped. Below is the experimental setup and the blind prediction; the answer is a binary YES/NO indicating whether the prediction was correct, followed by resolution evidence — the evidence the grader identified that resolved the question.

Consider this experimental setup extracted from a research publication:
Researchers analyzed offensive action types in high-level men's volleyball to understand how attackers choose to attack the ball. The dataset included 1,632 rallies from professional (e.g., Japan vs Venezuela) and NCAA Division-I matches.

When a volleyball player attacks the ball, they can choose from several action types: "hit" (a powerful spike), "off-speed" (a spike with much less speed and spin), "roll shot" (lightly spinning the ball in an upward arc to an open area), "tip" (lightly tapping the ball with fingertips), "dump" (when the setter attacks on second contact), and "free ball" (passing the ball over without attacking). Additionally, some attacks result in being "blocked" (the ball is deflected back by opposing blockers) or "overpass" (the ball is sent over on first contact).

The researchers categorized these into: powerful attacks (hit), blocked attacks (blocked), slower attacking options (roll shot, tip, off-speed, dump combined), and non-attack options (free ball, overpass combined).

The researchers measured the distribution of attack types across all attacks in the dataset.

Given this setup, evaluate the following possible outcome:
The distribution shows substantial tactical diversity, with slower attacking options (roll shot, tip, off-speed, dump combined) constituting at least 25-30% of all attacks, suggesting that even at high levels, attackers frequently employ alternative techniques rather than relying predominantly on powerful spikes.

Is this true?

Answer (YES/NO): NO